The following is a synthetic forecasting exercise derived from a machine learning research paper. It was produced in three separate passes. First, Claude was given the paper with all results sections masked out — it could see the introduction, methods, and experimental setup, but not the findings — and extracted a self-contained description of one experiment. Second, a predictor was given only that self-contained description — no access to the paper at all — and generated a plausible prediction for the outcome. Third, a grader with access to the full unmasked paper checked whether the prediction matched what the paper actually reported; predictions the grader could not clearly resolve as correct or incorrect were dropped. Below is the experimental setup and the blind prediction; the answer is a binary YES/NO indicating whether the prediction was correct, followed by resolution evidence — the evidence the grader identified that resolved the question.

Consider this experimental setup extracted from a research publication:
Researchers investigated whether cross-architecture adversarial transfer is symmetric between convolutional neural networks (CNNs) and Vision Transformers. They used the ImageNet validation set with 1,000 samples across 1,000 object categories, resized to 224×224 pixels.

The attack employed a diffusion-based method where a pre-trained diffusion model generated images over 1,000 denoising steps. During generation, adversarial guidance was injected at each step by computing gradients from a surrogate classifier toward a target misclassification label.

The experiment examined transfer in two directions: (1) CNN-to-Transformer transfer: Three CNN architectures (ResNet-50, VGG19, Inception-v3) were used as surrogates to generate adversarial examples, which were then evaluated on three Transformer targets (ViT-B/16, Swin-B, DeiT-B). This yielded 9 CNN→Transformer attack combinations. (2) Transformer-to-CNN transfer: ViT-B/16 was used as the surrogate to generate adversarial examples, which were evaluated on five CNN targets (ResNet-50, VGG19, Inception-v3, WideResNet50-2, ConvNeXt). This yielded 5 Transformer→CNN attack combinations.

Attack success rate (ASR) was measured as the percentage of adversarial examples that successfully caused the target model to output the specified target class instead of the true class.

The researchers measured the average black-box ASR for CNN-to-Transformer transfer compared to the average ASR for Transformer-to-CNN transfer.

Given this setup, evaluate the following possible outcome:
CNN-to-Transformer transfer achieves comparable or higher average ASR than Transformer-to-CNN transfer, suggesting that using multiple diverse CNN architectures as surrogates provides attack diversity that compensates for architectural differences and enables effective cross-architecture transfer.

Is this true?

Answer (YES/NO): NO